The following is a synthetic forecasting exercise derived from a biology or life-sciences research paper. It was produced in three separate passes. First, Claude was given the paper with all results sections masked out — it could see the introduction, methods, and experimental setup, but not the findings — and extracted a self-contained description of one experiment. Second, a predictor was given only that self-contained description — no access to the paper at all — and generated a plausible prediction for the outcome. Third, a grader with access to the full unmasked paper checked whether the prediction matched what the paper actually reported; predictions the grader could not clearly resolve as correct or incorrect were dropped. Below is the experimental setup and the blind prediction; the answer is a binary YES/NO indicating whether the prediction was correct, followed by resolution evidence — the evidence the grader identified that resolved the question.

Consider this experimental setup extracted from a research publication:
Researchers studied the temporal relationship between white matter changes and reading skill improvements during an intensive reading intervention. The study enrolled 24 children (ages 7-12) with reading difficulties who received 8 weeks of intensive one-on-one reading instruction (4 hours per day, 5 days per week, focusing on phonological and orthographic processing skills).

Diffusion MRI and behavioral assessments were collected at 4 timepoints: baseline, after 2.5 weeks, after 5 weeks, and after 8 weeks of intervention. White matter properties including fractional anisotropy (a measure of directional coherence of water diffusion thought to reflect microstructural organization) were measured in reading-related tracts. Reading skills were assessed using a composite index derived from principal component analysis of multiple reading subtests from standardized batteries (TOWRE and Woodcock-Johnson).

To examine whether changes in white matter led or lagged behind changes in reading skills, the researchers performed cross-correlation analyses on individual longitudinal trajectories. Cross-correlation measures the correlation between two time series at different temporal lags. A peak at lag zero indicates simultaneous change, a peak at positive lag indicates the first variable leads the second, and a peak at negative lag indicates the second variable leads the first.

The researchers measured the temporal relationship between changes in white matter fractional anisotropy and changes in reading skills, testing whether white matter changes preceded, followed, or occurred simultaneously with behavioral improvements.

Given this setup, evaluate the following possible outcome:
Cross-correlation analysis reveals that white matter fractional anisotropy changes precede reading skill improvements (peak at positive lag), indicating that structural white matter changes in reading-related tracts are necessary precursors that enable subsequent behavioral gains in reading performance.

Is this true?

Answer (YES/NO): NO